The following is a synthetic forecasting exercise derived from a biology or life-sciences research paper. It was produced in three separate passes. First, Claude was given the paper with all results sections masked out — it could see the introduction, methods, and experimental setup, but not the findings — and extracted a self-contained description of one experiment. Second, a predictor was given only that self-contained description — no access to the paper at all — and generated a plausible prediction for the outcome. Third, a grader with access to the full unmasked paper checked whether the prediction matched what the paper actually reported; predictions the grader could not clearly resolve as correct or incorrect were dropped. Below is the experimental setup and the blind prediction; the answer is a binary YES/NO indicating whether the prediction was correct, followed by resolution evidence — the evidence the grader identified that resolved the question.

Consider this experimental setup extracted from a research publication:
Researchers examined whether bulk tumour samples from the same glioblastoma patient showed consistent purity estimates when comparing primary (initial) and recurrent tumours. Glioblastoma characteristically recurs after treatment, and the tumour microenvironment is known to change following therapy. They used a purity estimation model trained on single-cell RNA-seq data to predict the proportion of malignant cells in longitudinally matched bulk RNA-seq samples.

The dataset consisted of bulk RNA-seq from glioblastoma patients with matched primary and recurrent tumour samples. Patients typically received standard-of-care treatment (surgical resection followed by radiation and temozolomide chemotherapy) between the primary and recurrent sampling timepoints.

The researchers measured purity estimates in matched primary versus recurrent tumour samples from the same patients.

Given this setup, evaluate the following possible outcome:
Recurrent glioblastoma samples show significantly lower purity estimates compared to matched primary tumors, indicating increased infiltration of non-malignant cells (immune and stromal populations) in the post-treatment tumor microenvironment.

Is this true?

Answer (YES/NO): NO